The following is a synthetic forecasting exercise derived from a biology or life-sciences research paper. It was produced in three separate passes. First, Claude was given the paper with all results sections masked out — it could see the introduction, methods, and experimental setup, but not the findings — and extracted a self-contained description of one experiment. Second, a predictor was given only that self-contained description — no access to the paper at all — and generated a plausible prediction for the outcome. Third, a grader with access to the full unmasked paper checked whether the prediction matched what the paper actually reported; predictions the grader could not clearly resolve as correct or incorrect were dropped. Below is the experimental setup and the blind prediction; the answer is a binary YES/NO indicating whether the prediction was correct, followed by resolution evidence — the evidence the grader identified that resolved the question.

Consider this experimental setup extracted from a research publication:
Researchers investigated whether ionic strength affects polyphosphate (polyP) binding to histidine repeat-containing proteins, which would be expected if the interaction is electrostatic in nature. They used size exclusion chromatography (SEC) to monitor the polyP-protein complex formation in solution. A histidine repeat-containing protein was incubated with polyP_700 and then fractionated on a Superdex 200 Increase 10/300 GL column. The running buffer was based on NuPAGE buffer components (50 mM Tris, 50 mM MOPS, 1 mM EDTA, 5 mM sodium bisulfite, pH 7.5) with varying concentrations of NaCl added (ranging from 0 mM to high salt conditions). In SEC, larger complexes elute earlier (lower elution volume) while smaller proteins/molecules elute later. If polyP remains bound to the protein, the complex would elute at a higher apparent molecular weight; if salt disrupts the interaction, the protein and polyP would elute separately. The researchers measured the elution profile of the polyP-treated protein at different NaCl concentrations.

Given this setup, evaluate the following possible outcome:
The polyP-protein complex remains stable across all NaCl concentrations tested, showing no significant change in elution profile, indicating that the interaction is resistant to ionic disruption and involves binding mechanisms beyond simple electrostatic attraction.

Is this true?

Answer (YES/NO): NO